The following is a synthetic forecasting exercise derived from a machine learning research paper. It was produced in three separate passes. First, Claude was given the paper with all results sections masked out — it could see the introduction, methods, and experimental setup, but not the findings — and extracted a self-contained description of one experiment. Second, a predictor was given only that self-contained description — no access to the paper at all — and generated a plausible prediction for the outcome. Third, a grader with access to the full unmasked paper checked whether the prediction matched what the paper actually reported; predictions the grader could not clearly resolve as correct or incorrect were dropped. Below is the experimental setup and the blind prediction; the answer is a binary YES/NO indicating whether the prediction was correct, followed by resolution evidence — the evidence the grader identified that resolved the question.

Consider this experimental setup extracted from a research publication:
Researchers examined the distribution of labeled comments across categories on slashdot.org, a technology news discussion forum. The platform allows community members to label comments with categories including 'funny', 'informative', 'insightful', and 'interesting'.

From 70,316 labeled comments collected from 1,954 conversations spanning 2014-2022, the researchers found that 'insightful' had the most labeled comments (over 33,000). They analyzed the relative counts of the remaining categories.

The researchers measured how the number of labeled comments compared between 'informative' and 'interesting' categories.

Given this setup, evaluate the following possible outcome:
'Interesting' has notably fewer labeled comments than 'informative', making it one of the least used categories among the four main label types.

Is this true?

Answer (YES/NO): NO